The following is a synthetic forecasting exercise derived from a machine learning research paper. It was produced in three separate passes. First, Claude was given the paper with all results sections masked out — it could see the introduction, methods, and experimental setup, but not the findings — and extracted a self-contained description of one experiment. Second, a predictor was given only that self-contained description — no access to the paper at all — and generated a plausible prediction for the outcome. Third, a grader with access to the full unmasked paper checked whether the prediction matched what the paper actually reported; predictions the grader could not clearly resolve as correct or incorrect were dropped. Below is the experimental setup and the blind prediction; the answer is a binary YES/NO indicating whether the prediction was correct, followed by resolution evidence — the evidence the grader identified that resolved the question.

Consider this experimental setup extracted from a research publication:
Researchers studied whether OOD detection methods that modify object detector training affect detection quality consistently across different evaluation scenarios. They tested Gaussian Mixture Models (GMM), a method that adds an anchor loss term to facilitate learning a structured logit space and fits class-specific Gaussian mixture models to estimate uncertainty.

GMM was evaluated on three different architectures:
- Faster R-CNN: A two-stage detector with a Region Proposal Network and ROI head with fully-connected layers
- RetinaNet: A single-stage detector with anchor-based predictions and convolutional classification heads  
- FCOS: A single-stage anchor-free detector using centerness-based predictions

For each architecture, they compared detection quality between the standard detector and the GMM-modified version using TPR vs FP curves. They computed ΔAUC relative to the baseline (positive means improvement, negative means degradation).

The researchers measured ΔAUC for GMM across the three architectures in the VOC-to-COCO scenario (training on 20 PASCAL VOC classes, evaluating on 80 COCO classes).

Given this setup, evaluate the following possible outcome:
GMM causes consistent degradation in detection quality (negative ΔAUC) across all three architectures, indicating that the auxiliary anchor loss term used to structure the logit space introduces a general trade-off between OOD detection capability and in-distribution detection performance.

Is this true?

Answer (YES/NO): NO